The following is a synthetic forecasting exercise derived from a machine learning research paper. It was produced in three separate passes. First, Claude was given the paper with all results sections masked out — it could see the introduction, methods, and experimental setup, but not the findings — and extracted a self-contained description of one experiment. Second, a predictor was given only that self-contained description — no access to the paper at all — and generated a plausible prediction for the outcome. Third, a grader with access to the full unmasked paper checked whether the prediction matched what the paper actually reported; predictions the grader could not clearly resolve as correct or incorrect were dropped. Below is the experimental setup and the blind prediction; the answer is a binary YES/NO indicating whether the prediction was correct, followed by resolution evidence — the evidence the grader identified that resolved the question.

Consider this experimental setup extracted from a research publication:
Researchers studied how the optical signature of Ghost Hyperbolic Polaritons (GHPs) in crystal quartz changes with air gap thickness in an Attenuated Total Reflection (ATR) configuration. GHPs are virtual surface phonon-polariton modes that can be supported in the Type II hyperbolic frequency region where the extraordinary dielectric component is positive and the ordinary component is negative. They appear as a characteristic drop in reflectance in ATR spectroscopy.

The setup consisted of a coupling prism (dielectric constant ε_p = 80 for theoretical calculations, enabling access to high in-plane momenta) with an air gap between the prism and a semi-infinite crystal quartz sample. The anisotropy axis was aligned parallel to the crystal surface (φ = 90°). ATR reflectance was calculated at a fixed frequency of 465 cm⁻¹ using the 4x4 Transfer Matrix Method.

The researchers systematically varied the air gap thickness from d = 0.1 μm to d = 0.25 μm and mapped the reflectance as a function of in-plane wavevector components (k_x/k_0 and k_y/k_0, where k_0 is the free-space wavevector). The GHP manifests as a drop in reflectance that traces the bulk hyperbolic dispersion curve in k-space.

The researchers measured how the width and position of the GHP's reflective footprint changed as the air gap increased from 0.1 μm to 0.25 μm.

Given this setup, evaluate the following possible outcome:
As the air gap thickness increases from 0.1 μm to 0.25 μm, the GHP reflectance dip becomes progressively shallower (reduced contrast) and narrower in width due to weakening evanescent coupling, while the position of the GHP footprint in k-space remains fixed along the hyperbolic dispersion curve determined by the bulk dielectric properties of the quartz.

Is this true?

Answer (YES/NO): NO